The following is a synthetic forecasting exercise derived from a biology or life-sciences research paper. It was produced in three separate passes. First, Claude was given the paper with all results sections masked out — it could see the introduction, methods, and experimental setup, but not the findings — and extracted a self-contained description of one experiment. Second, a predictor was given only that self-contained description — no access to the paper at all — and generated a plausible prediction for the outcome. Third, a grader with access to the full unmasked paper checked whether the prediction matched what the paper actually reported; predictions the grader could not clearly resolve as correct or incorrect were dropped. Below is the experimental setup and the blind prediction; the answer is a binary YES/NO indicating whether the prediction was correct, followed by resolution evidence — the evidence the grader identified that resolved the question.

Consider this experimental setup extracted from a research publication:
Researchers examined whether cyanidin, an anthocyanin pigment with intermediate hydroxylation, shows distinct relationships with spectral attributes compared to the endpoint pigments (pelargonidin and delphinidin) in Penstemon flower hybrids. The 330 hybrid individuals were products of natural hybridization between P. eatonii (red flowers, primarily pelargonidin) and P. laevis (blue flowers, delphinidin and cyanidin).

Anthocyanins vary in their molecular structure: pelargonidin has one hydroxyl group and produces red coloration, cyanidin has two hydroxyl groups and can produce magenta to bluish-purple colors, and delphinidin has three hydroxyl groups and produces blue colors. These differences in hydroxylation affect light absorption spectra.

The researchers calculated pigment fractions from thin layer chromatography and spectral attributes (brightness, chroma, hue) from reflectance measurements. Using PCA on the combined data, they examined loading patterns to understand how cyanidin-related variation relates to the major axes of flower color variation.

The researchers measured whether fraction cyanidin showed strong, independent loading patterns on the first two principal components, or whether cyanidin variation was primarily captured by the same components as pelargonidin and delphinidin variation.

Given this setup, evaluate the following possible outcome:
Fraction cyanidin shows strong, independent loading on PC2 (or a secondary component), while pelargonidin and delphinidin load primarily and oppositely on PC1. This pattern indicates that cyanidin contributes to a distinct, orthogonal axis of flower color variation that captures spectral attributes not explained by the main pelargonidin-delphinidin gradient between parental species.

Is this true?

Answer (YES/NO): YES